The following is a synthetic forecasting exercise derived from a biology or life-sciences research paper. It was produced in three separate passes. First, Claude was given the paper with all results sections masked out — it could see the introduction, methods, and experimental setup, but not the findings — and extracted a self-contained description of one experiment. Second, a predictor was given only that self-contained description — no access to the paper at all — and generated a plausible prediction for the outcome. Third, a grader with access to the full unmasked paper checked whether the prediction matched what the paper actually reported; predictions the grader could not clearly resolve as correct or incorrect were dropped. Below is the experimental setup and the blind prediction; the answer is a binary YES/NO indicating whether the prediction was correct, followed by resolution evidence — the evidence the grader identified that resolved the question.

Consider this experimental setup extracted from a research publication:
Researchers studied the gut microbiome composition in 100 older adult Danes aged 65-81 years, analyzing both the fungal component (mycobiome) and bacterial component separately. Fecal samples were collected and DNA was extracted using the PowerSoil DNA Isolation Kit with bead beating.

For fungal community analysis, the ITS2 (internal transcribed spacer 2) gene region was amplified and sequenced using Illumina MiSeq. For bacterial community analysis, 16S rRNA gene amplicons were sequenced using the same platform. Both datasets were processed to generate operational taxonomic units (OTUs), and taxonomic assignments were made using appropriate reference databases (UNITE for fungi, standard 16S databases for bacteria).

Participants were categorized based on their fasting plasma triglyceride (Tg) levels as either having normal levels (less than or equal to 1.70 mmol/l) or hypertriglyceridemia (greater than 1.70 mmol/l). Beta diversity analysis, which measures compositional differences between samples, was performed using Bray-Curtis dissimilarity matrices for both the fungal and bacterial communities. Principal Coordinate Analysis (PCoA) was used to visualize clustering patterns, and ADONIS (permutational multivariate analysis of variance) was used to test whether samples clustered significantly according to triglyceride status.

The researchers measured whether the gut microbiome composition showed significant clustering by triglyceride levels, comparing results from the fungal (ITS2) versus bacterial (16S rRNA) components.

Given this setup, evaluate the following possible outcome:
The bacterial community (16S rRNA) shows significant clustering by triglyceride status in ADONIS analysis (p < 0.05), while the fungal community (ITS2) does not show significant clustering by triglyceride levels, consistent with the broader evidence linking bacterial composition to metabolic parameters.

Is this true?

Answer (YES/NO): NO